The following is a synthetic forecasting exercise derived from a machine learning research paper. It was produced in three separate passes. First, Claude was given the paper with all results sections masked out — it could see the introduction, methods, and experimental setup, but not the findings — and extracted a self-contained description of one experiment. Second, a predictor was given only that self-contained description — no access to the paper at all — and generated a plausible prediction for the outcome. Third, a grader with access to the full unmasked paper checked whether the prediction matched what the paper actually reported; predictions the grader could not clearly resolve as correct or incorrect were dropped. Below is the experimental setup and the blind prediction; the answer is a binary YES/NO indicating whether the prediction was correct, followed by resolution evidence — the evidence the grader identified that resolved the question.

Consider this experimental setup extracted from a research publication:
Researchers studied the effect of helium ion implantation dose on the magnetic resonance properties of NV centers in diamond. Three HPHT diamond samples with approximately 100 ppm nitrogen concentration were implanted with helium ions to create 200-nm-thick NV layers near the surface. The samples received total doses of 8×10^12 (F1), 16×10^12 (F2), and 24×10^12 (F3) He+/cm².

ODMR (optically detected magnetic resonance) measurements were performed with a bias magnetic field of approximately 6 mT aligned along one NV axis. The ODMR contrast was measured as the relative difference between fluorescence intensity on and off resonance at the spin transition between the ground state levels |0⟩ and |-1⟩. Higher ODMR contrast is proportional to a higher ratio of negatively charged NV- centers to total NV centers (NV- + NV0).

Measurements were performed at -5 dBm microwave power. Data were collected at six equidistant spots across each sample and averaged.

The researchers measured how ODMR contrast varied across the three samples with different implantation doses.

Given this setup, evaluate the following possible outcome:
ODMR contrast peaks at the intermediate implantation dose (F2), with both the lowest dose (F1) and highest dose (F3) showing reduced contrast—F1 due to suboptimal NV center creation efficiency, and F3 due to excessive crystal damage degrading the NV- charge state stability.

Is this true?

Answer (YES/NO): NO